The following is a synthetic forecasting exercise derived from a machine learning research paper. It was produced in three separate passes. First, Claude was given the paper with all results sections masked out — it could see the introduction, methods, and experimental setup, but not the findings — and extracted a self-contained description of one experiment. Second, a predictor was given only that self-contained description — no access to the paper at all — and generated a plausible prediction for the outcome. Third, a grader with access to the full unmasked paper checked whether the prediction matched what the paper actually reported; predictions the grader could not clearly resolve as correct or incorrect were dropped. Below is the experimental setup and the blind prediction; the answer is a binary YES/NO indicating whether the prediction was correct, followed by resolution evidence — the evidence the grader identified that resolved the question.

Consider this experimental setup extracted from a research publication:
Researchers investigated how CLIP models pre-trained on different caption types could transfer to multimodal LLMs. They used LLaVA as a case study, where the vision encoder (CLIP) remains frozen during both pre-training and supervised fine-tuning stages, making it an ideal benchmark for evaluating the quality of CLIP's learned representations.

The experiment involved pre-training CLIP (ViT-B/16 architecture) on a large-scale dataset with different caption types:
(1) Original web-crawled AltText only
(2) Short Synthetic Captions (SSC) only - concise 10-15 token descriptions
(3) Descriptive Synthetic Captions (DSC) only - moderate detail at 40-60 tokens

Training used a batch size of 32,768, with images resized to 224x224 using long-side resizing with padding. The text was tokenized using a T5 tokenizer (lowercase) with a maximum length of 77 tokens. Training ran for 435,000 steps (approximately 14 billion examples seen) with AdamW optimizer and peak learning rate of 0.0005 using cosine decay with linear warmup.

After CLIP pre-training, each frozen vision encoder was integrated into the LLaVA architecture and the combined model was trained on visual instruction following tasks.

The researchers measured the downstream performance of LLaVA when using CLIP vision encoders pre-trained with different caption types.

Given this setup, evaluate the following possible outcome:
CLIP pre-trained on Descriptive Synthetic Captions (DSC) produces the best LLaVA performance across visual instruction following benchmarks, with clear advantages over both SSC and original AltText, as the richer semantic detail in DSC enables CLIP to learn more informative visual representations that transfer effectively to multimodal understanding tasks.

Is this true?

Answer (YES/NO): NO